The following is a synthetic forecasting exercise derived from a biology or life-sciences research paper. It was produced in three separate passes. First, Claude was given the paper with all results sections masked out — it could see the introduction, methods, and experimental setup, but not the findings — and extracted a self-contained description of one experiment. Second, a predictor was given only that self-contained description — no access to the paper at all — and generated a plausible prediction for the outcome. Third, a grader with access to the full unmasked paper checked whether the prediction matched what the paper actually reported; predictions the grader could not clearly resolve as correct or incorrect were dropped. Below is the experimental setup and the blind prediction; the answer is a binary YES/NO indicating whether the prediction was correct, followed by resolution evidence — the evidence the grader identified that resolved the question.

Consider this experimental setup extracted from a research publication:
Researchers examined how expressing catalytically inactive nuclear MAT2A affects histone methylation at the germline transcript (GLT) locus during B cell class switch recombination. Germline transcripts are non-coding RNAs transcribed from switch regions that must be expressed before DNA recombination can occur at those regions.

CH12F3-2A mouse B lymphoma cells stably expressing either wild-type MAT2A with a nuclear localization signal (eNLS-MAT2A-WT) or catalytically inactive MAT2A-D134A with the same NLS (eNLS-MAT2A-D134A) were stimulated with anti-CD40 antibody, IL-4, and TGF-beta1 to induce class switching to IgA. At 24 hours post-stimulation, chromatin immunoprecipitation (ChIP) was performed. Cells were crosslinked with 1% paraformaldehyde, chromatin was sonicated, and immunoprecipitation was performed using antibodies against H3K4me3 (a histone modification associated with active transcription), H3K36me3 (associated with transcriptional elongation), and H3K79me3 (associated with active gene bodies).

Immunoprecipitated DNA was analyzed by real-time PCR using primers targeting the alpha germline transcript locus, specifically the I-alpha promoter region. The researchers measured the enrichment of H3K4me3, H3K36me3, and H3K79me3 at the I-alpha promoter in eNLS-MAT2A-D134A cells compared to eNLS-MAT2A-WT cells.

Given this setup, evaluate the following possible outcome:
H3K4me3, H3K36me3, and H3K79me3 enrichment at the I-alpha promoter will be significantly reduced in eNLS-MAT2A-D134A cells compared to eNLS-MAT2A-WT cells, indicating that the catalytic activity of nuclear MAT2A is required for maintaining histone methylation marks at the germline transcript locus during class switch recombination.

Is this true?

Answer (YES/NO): NO